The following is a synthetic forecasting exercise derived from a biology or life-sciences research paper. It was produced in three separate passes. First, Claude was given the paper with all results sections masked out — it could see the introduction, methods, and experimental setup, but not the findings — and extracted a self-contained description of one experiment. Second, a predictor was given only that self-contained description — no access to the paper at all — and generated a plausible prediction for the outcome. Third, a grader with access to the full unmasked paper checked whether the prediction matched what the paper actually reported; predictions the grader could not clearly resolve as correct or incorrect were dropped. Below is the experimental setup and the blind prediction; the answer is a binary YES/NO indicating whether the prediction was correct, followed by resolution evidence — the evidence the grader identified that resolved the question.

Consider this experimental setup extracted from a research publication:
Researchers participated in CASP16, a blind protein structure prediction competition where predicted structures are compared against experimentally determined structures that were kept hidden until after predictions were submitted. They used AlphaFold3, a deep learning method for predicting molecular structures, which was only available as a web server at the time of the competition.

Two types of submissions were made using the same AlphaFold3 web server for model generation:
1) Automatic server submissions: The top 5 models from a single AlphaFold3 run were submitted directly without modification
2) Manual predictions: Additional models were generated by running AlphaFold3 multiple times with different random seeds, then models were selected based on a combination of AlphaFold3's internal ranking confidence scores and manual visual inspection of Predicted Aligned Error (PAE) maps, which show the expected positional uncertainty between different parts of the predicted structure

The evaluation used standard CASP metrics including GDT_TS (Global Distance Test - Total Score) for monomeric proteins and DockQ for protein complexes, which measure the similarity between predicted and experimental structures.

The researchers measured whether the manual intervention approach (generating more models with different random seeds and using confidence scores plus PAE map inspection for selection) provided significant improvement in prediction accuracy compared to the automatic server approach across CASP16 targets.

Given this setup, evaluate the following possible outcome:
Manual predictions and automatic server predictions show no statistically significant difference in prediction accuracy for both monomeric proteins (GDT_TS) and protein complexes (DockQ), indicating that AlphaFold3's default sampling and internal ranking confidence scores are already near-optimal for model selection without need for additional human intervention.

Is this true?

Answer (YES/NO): YES